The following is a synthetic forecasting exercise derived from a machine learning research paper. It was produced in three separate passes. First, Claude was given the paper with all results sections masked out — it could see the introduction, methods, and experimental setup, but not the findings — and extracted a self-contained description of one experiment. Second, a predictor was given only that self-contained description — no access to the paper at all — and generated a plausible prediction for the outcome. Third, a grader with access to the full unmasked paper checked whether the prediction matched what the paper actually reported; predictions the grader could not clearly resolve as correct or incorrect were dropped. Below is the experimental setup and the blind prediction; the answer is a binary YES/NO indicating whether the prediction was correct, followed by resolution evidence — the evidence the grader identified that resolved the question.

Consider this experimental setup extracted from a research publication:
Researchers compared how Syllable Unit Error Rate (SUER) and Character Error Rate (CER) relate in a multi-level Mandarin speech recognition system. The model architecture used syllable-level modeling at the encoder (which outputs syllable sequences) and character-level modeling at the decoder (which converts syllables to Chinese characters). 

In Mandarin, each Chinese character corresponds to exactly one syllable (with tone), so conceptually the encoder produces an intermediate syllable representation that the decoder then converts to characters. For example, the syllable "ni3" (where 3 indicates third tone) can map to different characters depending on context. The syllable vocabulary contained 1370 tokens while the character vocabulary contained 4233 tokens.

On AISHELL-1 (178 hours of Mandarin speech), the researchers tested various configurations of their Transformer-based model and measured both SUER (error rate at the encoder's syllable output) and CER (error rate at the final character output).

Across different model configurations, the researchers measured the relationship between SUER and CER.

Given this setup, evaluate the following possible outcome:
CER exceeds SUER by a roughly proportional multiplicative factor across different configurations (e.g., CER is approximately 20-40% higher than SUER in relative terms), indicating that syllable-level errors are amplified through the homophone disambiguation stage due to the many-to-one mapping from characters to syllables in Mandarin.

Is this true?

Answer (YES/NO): NO